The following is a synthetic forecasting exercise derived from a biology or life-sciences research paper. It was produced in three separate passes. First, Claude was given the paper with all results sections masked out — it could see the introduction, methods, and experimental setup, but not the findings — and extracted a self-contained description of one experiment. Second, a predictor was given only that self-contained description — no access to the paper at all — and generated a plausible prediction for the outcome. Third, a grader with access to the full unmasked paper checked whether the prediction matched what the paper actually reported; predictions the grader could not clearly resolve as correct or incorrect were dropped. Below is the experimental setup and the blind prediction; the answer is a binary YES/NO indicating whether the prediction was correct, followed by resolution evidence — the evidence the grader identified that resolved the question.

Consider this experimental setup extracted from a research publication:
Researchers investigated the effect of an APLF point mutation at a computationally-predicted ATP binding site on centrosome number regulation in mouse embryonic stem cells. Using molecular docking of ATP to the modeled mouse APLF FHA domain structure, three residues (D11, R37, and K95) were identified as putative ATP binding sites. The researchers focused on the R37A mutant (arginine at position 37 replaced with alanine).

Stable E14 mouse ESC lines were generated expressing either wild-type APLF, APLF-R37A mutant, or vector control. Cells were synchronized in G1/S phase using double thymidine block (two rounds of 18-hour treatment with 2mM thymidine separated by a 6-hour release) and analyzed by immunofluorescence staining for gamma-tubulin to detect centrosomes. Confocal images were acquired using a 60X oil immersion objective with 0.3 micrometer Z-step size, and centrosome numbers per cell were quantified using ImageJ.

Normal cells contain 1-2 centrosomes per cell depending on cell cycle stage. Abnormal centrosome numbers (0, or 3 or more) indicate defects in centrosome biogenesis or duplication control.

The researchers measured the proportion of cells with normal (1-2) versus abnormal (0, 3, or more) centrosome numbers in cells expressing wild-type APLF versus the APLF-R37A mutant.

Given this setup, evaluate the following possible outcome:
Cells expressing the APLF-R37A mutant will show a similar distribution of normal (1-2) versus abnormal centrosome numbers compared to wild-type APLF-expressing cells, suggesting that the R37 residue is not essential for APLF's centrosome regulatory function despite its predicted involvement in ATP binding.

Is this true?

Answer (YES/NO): NO